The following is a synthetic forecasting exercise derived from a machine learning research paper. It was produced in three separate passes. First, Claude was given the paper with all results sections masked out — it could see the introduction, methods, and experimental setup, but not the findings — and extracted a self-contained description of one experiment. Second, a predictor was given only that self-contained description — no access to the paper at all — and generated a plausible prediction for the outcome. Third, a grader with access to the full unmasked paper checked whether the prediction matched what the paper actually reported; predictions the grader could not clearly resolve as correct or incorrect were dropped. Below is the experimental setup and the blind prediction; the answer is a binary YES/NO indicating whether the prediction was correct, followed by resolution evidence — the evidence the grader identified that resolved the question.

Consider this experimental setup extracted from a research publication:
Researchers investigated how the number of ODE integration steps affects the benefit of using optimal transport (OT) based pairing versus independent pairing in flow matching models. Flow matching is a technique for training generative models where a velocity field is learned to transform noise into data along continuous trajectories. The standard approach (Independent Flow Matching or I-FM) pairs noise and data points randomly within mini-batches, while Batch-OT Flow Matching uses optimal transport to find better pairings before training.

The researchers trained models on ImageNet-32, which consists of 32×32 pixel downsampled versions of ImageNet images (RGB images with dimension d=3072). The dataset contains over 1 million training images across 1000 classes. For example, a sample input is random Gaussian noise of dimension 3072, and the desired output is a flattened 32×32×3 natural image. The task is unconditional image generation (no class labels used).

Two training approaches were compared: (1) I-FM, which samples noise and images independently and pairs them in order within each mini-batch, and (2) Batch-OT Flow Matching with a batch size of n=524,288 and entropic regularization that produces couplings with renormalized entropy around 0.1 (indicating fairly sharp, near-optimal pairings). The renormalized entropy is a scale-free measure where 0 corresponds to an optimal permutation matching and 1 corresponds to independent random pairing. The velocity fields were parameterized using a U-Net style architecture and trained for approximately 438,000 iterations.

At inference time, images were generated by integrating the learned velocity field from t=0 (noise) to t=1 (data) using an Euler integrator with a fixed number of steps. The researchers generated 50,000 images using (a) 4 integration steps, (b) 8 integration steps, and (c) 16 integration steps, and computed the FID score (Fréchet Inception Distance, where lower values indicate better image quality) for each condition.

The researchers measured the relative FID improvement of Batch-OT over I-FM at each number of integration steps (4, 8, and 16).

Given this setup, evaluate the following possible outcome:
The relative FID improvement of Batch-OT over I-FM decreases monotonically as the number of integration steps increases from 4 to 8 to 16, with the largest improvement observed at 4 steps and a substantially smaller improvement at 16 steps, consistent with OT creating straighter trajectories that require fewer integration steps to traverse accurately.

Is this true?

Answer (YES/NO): YES